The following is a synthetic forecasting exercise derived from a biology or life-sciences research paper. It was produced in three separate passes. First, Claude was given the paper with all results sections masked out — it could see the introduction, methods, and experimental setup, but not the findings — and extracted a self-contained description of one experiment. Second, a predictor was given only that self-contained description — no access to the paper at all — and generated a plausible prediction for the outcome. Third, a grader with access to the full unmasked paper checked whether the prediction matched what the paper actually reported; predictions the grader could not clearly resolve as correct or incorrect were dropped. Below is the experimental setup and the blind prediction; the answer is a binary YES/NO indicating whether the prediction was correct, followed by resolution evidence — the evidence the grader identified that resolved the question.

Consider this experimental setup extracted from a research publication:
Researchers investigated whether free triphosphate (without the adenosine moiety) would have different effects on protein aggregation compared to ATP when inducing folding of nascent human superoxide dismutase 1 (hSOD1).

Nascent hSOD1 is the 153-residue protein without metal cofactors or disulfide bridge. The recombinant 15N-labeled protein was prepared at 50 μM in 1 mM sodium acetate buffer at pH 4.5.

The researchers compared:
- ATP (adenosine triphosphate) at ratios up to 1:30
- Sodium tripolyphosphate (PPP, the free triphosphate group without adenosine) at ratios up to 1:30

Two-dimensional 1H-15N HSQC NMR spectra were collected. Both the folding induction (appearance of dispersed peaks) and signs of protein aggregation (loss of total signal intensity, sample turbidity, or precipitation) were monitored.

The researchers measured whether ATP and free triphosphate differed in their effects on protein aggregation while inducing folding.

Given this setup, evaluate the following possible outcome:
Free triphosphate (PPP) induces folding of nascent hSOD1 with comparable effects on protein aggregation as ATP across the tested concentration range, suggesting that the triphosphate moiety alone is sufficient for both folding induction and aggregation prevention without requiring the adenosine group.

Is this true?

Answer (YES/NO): NO